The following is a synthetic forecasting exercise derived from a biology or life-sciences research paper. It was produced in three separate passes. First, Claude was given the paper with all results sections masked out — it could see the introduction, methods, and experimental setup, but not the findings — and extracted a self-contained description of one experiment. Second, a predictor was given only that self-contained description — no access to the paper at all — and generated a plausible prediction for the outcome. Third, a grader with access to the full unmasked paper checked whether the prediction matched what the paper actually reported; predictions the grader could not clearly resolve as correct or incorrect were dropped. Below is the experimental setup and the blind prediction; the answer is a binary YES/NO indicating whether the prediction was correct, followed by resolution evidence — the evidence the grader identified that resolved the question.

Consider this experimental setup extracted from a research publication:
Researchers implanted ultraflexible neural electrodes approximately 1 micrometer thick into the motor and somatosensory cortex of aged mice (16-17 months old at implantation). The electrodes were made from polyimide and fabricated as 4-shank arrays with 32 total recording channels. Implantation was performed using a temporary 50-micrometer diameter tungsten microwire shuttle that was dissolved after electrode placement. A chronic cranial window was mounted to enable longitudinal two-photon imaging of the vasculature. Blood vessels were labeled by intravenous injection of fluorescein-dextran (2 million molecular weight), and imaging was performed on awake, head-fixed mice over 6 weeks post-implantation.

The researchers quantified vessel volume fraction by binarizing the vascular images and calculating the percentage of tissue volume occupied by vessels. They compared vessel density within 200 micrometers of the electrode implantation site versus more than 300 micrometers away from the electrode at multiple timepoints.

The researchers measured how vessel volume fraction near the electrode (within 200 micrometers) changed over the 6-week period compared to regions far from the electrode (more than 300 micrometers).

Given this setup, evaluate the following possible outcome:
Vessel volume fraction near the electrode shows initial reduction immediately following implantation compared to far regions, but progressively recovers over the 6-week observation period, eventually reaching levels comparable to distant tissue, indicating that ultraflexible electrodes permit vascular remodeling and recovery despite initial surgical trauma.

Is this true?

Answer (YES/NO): YES